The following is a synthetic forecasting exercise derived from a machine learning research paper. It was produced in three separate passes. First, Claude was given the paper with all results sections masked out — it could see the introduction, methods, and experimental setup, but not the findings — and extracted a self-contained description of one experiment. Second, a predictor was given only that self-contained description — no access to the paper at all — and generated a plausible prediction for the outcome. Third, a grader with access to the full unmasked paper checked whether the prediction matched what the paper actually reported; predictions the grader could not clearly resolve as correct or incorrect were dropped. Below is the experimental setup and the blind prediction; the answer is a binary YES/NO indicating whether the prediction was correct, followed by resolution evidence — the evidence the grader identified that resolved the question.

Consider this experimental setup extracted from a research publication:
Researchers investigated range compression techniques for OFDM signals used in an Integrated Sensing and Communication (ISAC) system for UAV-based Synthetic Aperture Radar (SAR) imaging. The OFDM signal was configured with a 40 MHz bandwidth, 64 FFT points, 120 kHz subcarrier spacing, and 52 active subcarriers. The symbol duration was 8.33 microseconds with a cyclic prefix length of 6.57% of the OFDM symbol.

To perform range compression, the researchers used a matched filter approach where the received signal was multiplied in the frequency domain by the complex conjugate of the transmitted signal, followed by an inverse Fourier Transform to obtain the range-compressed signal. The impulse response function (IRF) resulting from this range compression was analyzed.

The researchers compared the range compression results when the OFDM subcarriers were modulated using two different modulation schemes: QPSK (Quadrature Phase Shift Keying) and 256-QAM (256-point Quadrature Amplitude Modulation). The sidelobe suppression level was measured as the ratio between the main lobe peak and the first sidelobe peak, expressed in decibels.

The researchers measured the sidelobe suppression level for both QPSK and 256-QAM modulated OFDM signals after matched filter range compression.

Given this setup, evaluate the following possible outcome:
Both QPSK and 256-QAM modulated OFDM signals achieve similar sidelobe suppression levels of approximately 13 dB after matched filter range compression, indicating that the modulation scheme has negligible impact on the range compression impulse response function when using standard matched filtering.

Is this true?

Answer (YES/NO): NO